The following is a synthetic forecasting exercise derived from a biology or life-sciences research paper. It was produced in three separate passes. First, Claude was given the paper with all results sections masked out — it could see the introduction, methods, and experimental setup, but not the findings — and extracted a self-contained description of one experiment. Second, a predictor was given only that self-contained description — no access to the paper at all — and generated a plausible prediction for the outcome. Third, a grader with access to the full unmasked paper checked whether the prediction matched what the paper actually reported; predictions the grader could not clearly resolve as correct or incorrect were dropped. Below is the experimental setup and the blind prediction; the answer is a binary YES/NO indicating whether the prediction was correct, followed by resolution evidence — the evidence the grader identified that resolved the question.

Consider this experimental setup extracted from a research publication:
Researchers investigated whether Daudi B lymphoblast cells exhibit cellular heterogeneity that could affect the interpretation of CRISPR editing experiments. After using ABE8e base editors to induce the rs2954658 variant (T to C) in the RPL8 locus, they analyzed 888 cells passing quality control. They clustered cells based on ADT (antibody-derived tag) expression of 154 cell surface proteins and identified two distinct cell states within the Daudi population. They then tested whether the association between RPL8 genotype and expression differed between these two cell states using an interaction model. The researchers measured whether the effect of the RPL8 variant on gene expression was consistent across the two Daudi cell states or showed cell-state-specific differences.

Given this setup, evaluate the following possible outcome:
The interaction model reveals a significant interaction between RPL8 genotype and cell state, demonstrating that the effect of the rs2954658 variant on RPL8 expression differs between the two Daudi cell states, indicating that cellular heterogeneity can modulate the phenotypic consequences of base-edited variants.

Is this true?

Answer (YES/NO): NO